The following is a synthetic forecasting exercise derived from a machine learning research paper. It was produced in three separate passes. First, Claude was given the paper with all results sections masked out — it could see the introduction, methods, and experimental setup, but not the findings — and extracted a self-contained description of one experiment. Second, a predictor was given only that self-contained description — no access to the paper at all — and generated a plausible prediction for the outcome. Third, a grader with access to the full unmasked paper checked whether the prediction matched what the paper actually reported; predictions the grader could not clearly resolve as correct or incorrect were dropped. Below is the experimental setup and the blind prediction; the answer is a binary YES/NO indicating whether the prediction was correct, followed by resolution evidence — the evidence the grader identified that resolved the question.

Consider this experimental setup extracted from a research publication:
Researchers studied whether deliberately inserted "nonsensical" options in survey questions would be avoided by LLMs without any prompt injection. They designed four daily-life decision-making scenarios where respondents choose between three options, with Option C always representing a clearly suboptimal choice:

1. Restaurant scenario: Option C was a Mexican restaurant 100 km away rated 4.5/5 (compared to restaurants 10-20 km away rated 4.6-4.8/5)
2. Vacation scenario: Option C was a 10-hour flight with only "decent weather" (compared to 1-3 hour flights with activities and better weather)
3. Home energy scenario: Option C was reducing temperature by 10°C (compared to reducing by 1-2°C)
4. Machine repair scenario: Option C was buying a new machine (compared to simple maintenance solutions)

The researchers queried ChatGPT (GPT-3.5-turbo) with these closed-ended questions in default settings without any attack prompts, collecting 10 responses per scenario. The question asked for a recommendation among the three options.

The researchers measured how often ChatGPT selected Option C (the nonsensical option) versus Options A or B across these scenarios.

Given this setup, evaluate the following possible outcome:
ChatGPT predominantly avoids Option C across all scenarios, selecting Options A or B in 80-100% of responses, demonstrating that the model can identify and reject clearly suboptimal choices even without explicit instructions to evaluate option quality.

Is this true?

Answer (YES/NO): YES